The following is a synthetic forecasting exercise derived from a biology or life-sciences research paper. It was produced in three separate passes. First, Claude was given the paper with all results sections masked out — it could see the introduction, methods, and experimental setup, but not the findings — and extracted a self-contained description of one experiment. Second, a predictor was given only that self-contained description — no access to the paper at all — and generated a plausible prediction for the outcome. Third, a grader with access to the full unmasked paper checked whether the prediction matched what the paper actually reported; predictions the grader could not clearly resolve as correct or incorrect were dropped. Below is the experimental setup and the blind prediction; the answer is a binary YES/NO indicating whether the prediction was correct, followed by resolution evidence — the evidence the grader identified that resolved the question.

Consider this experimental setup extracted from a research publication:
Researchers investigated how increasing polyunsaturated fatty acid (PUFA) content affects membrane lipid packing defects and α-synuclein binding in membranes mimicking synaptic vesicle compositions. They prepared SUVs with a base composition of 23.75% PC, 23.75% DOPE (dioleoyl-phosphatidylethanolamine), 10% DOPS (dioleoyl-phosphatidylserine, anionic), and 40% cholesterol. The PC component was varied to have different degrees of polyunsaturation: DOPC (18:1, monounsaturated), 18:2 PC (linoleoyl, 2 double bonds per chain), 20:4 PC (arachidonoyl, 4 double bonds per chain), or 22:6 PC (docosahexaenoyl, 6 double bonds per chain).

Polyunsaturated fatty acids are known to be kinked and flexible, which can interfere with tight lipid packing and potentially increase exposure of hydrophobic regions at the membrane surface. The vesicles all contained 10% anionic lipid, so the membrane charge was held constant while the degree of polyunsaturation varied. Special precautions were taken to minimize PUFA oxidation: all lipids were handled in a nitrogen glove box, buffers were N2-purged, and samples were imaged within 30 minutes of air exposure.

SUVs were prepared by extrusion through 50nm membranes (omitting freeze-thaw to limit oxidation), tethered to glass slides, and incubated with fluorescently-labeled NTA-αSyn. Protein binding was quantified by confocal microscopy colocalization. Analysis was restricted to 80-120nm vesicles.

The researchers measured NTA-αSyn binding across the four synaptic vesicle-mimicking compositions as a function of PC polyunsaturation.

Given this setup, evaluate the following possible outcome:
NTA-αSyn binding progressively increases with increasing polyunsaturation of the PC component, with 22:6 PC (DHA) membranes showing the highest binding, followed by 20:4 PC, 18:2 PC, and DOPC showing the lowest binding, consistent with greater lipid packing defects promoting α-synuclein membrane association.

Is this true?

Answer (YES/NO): YES